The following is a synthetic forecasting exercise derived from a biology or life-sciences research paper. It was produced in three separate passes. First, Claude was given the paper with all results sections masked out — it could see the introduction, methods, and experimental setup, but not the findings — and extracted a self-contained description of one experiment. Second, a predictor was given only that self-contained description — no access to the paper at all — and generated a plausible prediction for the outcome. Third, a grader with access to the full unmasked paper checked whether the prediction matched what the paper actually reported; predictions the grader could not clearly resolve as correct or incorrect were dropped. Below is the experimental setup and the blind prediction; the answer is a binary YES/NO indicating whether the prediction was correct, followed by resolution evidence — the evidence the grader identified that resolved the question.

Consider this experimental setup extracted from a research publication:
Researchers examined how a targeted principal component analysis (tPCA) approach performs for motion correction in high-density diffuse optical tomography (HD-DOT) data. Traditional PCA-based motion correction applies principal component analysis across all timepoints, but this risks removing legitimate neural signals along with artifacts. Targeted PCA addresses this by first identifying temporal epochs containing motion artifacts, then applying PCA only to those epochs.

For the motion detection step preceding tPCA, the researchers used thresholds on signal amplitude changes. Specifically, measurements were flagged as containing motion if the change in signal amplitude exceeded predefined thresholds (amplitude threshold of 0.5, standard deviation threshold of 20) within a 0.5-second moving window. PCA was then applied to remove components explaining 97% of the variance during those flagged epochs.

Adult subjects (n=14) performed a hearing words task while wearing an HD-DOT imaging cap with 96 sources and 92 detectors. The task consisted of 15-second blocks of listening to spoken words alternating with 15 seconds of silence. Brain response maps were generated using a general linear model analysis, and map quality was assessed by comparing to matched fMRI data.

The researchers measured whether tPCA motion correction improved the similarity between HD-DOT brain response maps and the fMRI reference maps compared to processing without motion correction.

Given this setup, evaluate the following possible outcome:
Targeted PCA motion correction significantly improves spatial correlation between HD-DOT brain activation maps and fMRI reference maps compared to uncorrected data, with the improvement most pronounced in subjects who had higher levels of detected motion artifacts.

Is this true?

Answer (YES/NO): NO